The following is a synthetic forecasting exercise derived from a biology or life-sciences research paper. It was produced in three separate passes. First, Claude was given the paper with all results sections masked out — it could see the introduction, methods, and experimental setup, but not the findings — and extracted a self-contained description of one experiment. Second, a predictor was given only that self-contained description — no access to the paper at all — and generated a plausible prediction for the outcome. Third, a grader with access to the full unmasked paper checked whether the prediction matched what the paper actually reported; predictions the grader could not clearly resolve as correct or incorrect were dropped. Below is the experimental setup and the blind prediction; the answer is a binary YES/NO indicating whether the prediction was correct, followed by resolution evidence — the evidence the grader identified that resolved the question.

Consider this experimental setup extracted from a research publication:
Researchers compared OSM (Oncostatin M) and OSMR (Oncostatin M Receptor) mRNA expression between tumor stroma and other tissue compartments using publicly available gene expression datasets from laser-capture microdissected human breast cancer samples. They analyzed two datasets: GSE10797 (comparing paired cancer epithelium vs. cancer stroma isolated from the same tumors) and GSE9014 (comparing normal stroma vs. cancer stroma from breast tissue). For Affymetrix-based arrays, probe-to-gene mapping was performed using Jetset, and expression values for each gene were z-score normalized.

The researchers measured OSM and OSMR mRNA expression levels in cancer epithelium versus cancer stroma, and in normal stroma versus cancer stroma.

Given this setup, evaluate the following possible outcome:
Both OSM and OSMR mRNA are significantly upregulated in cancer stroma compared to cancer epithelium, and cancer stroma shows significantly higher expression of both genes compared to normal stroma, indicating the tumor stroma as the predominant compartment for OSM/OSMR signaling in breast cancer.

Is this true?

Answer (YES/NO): YES